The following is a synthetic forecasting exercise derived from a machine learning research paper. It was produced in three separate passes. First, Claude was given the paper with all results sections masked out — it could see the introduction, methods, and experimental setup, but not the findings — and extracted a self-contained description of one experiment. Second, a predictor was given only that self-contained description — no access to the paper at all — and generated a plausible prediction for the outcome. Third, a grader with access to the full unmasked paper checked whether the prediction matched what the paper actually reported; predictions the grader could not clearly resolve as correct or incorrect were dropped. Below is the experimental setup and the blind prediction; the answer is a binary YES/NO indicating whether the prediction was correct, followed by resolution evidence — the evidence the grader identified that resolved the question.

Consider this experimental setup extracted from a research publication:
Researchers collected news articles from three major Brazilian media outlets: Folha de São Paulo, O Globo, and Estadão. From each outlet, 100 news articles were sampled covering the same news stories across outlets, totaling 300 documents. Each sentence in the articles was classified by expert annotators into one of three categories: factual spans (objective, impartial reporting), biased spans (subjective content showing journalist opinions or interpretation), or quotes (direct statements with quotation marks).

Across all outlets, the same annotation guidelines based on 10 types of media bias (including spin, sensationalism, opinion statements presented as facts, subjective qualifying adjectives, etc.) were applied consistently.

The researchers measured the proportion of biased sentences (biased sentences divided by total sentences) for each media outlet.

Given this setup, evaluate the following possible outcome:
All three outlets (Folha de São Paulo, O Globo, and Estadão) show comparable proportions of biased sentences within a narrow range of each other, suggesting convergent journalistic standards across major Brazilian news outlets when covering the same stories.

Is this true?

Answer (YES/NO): NO